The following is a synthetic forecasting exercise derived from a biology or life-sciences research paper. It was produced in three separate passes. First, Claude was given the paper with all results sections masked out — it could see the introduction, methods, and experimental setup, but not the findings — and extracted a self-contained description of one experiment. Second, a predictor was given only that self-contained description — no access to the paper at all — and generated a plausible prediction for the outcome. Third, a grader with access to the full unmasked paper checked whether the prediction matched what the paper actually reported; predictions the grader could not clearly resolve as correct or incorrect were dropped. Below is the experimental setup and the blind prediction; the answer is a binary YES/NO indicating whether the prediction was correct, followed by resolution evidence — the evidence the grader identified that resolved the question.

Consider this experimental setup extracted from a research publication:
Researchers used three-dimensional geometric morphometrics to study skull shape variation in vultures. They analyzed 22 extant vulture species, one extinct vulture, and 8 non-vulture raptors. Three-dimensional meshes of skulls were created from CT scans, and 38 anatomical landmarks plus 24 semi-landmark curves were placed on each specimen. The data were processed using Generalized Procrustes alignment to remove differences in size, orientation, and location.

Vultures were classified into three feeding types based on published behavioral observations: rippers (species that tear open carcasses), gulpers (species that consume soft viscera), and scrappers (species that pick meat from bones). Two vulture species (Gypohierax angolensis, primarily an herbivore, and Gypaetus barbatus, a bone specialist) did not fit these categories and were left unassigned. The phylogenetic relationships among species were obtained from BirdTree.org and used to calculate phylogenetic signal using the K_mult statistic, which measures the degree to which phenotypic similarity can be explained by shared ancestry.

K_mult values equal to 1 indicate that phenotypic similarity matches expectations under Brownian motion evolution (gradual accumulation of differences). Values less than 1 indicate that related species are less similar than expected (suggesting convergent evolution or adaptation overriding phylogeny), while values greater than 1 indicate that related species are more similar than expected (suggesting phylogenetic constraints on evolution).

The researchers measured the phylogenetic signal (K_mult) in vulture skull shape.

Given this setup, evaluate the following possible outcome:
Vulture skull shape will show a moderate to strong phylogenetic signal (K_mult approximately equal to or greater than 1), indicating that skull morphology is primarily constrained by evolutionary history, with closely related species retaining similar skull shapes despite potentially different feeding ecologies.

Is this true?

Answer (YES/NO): NO